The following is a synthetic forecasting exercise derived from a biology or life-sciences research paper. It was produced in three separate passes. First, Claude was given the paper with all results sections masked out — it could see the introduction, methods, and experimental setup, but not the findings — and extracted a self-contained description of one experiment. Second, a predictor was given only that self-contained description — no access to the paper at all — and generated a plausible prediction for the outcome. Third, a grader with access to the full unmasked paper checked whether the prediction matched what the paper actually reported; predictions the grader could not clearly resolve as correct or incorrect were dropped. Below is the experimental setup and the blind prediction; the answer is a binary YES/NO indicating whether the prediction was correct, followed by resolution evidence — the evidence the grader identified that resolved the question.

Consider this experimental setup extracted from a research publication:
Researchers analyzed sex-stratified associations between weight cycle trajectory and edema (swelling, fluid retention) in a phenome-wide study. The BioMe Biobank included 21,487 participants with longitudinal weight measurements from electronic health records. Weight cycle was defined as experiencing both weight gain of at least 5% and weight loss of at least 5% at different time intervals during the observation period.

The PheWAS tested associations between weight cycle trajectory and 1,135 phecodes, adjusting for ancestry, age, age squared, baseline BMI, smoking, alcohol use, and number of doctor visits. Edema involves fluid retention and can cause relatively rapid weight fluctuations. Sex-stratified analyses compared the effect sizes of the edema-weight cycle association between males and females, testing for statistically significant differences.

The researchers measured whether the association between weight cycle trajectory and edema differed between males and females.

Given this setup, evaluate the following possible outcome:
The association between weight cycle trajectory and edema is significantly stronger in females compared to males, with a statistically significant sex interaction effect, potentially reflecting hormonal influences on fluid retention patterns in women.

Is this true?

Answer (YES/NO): NO